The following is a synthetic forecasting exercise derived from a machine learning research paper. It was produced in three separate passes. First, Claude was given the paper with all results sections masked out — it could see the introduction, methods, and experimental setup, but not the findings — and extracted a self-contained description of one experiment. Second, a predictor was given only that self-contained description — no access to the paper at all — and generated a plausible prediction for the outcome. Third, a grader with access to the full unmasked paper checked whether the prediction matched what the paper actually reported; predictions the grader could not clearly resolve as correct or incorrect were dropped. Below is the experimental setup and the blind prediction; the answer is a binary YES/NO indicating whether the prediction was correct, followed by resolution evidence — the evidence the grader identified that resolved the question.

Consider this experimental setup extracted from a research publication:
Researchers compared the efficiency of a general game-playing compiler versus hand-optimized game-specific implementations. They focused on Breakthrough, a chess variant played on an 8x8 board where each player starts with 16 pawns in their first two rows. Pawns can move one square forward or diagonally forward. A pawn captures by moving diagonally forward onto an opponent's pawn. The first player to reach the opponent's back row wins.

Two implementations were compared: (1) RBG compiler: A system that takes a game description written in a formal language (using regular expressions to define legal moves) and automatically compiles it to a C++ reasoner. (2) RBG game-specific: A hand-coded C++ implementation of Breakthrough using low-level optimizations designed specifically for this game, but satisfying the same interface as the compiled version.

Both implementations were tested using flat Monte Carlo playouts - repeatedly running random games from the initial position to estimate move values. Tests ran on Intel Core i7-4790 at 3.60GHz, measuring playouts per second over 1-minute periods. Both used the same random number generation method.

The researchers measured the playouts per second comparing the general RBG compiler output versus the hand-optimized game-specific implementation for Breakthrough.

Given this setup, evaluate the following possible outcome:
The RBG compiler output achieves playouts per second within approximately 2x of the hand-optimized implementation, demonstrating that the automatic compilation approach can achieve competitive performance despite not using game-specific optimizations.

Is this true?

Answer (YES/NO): NO